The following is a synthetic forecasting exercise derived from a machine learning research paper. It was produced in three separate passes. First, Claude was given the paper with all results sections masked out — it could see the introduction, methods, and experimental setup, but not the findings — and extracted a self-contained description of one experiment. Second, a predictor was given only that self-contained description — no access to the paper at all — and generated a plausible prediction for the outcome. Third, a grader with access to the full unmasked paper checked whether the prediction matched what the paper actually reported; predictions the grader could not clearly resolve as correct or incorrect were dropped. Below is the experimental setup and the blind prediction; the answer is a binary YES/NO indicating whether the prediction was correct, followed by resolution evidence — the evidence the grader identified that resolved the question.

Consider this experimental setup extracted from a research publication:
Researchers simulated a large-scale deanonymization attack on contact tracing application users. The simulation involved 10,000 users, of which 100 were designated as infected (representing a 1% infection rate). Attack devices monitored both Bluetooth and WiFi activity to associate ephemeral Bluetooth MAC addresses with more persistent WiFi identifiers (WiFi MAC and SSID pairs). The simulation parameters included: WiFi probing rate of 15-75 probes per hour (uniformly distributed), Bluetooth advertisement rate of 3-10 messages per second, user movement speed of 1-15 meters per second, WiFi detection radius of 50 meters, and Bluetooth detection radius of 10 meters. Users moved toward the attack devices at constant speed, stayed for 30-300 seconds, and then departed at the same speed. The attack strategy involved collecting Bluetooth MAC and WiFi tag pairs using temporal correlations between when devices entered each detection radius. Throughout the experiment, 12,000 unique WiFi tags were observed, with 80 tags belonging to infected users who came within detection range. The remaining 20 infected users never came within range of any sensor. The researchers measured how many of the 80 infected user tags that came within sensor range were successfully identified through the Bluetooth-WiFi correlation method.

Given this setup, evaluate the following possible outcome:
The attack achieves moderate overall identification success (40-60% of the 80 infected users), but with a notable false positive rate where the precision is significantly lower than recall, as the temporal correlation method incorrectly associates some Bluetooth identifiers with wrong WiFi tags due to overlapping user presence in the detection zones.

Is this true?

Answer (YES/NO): NO